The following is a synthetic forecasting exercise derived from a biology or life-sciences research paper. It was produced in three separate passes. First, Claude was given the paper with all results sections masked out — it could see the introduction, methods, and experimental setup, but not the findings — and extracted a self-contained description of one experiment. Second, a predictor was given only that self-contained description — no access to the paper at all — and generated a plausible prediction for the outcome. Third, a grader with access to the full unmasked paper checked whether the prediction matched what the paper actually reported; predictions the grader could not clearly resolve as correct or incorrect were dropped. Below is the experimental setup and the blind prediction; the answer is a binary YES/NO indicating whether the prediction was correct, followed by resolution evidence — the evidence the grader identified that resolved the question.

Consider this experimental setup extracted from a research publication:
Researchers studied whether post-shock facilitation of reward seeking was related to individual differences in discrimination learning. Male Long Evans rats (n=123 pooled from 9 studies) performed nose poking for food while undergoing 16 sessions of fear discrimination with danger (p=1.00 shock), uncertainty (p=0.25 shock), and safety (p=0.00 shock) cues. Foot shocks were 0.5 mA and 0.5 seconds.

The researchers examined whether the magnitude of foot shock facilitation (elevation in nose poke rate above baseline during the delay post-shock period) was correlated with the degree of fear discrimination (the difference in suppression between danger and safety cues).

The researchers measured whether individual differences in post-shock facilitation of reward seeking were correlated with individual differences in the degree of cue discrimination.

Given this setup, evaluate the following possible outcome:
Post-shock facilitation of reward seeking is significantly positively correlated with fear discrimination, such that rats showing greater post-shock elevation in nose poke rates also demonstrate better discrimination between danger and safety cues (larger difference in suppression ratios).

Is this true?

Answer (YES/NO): NO